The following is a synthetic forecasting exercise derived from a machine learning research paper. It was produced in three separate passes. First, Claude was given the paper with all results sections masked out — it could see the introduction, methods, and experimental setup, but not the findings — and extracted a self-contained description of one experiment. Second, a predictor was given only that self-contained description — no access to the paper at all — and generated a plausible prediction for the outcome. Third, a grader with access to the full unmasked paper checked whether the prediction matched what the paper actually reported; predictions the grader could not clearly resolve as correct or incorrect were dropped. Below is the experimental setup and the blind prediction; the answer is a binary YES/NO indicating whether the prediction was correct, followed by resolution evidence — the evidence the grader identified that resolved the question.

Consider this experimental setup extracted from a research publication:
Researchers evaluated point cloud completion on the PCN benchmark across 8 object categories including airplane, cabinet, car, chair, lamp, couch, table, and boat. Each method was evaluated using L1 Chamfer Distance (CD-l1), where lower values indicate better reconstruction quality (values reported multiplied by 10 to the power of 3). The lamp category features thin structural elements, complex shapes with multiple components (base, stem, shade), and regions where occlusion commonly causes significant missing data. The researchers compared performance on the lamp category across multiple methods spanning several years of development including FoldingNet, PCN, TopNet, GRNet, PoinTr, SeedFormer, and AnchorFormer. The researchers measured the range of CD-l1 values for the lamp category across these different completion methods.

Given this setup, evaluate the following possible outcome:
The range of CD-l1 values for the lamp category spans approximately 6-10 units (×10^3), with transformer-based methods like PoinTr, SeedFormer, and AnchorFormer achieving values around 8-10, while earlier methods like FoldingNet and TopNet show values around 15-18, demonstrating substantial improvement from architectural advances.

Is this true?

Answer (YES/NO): NO